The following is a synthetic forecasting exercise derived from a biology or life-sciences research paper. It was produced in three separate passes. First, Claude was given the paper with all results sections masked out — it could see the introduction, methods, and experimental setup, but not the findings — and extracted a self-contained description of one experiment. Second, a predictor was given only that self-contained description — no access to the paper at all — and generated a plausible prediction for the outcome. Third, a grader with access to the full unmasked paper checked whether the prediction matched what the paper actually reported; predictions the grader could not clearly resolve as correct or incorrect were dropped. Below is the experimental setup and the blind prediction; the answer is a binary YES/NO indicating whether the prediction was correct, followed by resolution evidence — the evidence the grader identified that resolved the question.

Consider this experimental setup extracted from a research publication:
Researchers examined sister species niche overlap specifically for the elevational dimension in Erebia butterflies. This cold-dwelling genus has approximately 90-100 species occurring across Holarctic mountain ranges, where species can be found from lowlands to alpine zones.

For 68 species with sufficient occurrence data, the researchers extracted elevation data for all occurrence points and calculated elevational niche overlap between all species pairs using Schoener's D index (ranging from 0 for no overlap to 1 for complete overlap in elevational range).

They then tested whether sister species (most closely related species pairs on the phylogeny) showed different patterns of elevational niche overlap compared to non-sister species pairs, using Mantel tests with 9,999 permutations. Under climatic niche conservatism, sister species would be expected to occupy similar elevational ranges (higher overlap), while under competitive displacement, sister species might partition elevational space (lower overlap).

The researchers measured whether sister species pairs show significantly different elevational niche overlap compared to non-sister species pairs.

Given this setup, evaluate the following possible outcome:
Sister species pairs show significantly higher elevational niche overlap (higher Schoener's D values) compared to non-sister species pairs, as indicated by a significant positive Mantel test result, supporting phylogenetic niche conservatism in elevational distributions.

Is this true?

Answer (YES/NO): YES